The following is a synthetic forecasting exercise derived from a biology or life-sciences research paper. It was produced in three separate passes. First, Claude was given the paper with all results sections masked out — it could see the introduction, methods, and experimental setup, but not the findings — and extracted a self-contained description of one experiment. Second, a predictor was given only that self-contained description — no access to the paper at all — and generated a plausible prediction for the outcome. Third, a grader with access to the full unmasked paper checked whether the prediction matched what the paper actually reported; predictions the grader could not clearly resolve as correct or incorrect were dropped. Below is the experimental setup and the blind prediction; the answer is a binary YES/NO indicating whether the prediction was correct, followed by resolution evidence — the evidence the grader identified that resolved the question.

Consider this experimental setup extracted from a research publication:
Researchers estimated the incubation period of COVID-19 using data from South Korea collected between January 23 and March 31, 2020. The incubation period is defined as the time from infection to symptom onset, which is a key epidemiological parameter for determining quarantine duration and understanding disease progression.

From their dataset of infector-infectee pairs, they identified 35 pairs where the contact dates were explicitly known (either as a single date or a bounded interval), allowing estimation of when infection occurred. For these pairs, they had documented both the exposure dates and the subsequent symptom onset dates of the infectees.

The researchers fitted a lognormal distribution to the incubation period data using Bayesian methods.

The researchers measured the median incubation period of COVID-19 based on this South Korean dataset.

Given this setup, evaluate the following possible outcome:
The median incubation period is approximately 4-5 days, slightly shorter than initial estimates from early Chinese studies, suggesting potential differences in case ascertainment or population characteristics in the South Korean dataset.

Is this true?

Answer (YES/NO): NO